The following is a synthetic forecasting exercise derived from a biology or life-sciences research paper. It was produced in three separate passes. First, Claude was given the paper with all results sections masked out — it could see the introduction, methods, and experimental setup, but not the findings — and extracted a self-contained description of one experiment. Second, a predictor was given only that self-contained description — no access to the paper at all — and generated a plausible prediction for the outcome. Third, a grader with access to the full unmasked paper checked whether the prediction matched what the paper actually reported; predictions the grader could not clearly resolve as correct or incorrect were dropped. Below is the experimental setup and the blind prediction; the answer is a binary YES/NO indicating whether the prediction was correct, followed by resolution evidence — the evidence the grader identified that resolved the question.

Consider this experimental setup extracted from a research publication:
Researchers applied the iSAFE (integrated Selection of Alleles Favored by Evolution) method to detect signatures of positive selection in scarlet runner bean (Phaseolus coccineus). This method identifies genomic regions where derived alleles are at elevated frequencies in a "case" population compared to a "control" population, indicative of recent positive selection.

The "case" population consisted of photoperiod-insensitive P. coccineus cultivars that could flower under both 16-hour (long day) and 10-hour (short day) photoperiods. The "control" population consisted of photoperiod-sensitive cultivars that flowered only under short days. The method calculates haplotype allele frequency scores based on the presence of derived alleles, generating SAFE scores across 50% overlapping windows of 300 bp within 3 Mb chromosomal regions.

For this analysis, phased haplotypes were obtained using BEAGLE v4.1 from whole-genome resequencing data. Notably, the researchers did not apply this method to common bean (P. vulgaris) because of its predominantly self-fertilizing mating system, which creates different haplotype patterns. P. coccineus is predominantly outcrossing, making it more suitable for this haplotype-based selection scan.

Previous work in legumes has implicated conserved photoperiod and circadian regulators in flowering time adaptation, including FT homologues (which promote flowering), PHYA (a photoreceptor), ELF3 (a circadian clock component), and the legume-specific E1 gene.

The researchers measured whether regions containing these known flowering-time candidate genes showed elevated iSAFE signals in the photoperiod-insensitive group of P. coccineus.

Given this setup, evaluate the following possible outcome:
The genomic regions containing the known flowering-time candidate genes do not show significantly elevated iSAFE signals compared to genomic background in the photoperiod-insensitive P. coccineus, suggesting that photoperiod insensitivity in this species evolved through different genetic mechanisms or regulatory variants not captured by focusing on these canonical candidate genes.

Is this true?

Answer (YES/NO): YES